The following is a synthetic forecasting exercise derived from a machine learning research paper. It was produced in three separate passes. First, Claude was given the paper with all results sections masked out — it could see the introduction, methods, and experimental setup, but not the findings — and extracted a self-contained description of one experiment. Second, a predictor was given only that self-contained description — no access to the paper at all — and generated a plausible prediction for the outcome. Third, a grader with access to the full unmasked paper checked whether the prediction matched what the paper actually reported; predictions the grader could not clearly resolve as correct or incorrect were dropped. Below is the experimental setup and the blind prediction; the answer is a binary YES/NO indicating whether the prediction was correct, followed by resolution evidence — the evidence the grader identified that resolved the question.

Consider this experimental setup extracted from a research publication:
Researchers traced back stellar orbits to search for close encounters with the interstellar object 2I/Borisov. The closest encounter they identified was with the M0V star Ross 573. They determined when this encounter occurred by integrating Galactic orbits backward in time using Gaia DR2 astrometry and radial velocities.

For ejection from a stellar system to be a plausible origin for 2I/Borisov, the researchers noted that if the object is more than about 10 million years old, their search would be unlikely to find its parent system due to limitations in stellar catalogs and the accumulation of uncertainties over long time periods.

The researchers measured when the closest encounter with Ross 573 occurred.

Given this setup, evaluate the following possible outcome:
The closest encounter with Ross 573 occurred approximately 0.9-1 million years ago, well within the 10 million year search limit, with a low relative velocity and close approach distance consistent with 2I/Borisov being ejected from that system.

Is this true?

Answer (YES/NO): NO